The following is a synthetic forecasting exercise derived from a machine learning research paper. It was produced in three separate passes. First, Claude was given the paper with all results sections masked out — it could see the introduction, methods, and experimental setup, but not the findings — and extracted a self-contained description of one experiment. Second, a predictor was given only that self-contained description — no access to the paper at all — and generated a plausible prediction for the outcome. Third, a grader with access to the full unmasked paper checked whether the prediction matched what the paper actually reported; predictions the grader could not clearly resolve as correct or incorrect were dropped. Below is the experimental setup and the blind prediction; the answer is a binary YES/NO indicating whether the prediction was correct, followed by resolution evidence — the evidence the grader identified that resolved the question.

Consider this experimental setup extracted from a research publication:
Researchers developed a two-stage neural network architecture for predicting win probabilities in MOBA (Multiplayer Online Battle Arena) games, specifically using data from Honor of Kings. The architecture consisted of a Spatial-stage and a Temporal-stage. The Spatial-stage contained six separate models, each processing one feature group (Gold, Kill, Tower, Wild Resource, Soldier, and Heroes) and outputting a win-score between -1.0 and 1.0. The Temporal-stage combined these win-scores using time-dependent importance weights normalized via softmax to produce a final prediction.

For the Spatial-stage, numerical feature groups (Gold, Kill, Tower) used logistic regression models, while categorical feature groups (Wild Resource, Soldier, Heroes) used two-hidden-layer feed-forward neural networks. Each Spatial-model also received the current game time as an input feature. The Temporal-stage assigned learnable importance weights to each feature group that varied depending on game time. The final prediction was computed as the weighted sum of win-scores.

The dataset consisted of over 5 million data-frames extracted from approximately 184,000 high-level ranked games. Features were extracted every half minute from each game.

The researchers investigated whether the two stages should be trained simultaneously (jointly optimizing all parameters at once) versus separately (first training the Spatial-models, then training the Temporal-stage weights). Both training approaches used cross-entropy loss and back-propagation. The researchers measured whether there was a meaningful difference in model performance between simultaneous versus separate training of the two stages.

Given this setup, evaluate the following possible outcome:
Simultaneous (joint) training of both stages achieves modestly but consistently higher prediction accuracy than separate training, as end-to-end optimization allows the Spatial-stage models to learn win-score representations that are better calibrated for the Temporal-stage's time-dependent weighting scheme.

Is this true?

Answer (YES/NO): NO